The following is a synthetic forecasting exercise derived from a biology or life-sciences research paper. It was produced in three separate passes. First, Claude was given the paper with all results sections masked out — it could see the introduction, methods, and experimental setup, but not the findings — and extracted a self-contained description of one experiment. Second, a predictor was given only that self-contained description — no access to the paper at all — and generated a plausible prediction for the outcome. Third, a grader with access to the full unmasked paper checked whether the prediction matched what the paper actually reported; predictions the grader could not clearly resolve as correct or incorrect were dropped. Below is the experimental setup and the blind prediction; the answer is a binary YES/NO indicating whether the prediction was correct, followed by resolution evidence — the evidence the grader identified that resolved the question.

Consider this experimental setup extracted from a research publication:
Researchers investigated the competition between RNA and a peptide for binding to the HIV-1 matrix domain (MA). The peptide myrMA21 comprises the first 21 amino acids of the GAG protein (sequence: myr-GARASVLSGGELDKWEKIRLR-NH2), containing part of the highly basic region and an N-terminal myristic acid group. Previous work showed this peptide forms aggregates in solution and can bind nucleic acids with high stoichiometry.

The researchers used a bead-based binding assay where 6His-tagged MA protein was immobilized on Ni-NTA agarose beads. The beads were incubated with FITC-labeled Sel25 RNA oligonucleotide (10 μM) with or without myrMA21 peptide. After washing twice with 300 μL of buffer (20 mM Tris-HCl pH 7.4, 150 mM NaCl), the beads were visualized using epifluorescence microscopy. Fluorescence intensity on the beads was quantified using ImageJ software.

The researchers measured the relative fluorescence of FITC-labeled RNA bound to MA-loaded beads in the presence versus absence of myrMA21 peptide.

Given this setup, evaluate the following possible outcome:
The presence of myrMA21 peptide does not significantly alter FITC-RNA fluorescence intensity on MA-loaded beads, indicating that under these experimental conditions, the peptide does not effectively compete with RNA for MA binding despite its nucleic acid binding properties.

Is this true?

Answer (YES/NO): NO